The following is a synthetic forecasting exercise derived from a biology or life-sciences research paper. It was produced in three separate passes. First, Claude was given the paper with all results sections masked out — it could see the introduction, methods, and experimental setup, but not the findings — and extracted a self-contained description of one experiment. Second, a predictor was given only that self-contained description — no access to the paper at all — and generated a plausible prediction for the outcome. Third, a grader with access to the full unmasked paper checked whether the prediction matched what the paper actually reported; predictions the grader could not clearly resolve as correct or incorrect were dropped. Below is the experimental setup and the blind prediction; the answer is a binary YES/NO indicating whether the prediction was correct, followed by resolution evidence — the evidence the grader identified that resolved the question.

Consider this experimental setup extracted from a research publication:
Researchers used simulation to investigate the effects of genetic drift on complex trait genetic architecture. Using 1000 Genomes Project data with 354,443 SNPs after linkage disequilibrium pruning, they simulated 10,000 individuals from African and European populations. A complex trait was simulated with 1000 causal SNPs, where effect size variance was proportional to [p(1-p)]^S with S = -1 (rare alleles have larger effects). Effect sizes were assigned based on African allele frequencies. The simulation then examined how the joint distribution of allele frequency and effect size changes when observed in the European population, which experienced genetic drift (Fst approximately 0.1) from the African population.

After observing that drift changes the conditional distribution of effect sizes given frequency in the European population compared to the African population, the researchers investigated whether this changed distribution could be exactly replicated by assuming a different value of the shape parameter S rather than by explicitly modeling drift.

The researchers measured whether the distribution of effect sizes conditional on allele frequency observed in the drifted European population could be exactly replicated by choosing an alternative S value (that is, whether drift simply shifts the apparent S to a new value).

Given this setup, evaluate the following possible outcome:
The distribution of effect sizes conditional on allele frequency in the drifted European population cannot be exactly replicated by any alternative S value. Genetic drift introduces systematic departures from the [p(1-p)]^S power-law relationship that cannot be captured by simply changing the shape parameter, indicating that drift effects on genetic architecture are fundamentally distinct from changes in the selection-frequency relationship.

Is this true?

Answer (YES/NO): YES